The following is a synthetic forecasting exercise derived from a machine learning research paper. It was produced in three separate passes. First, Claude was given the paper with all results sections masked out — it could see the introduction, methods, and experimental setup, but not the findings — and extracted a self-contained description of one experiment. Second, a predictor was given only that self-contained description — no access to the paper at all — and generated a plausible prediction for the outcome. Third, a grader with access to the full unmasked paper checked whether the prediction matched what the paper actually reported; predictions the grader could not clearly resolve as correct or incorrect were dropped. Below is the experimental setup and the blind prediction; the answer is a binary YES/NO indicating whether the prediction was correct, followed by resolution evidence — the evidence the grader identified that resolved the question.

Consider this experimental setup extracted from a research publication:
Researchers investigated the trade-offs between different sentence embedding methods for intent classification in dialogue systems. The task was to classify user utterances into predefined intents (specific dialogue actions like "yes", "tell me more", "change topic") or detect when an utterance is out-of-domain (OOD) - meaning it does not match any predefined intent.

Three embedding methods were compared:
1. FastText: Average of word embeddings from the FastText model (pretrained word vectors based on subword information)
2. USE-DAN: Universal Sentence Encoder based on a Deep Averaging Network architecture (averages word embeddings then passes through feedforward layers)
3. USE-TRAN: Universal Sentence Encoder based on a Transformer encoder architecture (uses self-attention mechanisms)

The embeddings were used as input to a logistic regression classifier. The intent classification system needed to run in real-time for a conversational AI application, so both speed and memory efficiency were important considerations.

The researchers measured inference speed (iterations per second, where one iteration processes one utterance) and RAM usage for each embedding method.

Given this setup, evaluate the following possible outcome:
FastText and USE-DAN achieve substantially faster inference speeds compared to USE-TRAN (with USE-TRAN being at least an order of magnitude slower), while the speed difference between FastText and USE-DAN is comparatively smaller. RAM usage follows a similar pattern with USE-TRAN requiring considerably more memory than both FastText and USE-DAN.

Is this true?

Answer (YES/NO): NO